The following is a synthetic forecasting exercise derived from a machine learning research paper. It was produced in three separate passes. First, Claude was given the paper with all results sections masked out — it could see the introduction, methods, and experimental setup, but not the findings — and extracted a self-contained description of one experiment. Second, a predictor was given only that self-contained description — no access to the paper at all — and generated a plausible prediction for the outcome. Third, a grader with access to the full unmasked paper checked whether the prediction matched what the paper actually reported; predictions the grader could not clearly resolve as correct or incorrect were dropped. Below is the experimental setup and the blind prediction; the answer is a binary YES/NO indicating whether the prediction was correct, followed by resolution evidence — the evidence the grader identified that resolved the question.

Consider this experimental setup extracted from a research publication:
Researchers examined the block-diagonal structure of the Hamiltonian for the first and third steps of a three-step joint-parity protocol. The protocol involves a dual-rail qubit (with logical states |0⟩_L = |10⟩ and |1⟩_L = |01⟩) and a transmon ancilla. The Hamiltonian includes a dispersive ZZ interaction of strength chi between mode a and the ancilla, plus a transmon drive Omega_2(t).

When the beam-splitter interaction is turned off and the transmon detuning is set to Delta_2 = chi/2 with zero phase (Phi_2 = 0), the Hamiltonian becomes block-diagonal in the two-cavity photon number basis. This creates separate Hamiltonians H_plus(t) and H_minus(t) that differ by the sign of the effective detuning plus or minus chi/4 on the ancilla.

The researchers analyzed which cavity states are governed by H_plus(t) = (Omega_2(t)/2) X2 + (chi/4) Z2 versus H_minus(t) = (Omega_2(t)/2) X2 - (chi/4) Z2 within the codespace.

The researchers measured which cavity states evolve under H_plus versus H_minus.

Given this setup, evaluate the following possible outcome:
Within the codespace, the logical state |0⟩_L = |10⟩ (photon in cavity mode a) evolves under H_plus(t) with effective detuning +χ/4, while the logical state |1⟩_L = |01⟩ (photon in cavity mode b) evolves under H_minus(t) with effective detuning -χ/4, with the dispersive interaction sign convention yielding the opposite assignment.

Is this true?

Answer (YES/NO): NO